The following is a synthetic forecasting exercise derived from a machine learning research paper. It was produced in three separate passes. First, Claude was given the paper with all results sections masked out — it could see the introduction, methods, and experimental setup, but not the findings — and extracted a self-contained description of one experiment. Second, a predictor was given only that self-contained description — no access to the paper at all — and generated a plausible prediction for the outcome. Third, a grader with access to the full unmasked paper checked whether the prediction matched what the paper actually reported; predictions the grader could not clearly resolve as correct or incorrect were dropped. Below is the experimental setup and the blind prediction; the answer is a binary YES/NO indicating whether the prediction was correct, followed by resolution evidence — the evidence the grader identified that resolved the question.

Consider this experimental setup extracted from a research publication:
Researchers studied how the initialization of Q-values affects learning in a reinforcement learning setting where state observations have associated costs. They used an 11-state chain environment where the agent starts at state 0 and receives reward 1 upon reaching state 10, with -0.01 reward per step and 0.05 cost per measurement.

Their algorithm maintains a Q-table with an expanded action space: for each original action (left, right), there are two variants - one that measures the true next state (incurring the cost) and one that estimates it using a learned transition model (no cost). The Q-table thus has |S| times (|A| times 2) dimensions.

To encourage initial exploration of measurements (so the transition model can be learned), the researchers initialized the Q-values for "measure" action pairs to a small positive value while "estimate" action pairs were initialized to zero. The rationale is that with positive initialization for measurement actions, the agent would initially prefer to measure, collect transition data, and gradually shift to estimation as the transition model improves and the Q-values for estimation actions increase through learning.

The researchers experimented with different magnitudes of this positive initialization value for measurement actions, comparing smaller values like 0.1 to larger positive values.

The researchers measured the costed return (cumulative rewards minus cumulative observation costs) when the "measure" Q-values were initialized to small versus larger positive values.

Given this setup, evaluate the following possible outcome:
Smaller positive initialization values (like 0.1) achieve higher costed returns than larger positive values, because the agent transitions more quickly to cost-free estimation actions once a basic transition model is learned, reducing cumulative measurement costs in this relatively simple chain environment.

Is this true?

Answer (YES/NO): NO